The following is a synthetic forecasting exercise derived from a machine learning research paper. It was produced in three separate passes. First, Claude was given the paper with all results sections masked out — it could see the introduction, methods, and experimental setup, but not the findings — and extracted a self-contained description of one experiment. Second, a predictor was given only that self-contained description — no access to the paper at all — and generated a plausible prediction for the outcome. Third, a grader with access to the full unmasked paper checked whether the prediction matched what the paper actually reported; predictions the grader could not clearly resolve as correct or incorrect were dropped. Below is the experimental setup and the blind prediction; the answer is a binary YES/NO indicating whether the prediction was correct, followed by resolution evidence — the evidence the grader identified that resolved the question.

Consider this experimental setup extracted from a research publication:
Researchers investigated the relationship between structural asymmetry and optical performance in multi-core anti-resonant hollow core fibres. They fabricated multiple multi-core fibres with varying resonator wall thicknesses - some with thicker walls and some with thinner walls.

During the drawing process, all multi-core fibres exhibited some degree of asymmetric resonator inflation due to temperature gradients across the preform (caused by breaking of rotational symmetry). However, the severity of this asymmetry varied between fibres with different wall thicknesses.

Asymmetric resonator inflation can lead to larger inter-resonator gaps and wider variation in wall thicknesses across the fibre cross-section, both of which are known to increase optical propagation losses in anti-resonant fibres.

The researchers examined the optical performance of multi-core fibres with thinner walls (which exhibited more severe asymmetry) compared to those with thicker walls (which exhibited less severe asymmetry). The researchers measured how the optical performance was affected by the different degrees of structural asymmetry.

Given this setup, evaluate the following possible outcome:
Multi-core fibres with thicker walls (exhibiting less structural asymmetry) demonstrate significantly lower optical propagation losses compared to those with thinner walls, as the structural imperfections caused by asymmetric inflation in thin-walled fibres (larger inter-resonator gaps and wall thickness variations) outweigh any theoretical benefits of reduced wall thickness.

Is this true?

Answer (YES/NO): YES